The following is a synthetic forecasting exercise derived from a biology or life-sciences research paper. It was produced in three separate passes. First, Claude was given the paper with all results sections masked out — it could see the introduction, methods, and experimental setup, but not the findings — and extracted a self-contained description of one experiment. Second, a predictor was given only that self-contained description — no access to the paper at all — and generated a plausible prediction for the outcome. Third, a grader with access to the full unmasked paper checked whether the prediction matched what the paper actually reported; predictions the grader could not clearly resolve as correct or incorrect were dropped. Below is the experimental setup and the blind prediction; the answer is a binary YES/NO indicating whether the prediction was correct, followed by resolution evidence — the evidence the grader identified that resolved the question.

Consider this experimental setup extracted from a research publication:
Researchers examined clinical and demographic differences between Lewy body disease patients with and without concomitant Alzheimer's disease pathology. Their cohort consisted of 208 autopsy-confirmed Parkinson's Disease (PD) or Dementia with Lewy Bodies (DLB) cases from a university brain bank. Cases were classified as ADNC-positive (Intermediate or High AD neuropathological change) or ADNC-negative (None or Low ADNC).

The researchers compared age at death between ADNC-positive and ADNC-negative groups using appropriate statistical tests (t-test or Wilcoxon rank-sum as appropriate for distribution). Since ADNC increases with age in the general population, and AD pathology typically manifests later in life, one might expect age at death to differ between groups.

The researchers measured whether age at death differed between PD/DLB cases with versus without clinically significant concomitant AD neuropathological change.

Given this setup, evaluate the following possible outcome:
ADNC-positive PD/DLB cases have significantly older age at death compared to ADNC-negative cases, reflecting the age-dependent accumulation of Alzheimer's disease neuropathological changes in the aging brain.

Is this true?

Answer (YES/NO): NO